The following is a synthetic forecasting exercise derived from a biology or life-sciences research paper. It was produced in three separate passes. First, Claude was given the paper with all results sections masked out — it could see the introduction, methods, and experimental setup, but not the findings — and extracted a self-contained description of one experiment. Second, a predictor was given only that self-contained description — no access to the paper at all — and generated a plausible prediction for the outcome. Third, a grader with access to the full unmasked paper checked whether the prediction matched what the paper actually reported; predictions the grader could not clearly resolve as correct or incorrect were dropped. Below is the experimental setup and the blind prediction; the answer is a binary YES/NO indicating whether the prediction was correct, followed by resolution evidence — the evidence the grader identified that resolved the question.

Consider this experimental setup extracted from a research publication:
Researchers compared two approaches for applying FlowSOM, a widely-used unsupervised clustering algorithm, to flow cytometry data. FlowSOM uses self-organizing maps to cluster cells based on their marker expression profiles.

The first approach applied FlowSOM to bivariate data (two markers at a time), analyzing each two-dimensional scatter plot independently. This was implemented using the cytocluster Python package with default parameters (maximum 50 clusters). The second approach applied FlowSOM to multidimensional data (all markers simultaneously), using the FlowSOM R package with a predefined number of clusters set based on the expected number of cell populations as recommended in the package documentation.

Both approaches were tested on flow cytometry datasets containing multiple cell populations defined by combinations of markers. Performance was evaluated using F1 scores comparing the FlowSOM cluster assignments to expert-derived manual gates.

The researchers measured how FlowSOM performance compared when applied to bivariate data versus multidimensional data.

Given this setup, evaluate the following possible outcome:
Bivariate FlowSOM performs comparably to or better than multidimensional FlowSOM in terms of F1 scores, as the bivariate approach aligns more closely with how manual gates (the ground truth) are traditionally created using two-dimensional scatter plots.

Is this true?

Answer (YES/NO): YES